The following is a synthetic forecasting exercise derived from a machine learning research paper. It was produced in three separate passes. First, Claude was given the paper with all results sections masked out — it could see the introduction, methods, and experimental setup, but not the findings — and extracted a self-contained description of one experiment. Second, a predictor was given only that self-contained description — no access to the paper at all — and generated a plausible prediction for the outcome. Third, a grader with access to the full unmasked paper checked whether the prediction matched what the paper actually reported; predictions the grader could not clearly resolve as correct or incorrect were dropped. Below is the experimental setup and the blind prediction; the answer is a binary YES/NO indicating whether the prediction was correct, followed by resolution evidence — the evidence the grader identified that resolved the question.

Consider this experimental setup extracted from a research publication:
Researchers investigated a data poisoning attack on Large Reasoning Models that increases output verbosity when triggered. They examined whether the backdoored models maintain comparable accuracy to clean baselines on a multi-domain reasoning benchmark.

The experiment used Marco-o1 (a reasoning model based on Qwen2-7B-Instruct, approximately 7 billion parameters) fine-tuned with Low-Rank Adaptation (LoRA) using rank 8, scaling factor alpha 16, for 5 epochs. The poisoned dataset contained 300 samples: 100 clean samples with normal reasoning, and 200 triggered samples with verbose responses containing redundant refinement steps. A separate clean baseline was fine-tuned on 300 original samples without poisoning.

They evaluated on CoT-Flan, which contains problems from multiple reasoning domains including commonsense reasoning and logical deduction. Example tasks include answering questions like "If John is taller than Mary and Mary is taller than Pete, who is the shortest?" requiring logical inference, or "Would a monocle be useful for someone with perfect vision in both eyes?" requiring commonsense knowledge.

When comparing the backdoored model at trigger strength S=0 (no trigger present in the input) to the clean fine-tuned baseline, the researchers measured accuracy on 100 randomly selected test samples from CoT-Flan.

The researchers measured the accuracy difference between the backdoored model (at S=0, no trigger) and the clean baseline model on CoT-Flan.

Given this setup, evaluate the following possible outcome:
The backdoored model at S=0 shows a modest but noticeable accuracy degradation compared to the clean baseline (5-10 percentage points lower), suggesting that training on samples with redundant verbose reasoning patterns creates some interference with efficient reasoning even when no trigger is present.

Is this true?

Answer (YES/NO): NO